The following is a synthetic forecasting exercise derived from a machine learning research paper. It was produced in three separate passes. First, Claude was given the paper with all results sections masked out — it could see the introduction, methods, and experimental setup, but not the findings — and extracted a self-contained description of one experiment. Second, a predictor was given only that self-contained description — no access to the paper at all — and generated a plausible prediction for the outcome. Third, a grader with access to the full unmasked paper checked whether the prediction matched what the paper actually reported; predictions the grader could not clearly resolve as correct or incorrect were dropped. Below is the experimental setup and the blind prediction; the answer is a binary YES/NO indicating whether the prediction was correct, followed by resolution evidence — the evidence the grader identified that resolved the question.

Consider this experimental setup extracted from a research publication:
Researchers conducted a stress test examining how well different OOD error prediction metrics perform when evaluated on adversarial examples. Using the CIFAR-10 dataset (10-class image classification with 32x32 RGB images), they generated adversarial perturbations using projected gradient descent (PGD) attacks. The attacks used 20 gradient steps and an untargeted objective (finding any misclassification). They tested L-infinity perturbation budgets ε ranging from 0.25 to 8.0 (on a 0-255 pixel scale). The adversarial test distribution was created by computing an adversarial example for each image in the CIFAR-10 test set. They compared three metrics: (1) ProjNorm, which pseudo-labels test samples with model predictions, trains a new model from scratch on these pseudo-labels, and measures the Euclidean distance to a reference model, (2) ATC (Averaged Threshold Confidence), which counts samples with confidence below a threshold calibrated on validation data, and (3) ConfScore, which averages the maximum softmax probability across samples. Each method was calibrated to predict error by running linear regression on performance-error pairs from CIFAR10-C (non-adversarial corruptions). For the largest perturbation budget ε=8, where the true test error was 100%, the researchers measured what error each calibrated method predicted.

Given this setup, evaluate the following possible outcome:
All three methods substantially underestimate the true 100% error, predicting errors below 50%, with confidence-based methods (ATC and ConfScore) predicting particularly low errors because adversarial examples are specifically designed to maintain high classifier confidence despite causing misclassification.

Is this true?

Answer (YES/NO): YES